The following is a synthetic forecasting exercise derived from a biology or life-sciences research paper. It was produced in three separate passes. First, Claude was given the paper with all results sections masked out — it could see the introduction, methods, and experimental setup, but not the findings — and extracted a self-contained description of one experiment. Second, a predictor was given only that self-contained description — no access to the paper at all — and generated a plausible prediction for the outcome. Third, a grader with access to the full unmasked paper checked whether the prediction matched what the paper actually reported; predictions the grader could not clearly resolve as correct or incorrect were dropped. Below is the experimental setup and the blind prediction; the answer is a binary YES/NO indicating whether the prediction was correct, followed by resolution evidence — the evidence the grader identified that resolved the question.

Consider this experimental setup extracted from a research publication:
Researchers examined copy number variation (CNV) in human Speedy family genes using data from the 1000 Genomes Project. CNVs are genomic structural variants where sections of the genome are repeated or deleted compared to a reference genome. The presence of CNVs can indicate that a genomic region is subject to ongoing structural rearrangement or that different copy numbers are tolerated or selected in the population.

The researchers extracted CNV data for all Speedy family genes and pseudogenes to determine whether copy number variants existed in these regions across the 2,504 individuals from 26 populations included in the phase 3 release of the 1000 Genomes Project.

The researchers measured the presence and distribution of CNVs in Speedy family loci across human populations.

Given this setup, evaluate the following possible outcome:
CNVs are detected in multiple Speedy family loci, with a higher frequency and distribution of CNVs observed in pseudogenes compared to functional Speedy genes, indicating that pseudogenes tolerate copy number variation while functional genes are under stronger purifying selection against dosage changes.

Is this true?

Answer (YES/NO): NO